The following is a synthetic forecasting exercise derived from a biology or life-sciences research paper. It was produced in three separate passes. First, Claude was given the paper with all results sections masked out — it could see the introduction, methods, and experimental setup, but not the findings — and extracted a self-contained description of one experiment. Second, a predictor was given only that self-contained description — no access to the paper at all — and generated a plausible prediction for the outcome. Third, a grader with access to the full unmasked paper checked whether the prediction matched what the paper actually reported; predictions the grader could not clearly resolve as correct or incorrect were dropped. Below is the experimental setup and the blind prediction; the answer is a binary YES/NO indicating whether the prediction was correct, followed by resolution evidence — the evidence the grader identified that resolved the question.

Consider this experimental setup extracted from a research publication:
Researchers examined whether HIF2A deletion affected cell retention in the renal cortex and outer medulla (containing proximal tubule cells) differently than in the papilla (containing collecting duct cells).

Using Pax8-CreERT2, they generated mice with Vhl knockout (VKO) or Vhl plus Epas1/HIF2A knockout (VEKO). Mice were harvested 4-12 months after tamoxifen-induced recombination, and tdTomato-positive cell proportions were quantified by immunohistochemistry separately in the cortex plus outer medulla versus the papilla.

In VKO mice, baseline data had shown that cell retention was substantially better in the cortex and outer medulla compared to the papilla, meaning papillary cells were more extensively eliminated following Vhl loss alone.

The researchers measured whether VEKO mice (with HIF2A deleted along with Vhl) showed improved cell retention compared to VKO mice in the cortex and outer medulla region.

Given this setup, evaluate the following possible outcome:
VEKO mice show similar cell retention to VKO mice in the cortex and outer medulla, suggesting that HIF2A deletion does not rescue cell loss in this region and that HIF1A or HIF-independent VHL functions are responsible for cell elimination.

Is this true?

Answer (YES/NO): YES